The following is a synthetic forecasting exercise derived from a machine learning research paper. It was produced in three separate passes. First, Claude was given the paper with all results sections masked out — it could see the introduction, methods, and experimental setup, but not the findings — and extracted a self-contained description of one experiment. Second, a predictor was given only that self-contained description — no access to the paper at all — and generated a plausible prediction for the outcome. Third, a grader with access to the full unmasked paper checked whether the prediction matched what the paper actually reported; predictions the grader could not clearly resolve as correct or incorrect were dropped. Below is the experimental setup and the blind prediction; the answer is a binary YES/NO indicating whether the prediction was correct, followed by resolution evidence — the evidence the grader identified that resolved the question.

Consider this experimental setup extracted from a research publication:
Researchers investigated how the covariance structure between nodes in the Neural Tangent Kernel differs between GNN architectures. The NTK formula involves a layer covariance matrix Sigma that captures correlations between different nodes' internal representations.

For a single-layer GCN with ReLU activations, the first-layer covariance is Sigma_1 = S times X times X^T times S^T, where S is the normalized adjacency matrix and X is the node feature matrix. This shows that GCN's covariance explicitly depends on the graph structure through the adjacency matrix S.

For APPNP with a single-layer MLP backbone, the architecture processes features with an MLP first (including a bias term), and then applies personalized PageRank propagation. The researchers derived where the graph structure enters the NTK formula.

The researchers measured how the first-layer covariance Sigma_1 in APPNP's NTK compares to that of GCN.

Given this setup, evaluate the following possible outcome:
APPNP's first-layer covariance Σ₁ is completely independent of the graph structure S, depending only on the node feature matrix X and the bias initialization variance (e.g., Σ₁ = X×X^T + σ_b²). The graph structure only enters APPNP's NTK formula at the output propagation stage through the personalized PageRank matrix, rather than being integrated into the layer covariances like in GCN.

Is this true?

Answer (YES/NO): YES